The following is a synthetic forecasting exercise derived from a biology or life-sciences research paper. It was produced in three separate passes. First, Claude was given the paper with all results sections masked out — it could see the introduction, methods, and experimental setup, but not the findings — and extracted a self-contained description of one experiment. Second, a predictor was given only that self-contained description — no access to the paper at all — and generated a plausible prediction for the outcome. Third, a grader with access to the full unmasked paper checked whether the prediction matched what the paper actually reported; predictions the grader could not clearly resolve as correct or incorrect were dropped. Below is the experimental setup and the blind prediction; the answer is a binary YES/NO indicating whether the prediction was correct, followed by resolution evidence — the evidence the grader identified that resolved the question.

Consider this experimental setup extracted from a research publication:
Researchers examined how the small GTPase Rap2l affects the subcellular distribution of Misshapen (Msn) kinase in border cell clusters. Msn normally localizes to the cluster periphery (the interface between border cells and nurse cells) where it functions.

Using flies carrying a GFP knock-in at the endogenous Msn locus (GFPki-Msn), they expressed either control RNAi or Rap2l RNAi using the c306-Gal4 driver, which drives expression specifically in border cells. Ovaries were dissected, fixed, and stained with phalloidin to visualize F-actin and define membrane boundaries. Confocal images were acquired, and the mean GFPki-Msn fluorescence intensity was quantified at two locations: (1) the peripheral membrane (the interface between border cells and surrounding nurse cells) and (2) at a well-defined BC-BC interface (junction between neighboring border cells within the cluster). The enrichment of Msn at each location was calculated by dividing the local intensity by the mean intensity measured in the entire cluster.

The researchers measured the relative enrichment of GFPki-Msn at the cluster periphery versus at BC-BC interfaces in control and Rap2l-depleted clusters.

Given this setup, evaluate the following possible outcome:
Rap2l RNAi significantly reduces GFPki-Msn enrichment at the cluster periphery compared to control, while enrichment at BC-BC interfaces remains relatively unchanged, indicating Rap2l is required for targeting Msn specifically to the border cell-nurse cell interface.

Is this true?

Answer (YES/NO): NO